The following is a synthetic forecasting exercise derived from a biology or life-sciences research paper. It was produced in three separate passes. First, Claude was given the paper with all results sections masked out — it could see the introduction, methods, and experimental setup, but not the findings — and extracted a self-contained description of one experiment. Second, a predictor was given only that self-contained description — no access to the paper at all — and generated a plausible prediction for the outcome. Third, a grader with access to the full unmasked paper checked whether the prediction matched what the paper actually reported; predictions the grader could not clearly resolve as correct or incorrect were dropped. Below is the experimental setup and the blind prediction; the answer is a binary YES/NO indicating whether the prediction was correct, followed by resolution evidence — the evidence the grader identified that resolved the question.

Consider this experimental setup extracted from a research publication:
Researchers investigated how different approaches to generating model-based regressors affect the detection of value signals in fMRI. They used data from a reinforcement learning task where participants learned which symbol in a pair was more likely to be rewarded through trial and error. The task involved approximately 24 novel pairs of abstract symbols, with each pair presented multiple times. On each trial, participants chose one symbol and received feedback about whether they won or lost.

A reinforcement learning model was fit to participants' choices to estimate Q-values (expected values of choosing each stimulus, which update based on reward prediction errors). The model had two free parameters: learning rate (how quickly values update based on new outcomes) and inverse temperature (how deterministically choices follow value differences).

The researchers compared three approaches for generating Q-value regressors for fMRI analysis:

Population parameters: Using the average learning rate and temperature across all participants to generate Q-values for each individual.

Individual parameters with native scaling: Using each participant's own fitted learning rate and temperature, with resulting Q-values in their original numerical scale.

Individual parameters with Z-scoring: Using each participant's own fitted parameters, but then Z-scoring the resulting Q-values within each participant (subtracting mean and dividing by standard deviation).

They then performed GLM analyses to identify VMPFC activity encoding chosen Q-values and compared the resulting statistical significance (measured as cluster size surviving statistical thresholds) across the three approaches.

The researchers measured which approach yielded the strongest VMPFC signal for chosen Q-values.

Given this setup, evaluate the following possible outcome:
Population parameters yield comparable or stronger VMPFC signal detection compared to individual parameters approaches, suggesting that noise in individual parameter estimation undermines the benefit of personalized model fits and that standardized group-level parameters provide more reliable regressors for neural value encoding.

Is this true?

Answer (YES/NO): NO